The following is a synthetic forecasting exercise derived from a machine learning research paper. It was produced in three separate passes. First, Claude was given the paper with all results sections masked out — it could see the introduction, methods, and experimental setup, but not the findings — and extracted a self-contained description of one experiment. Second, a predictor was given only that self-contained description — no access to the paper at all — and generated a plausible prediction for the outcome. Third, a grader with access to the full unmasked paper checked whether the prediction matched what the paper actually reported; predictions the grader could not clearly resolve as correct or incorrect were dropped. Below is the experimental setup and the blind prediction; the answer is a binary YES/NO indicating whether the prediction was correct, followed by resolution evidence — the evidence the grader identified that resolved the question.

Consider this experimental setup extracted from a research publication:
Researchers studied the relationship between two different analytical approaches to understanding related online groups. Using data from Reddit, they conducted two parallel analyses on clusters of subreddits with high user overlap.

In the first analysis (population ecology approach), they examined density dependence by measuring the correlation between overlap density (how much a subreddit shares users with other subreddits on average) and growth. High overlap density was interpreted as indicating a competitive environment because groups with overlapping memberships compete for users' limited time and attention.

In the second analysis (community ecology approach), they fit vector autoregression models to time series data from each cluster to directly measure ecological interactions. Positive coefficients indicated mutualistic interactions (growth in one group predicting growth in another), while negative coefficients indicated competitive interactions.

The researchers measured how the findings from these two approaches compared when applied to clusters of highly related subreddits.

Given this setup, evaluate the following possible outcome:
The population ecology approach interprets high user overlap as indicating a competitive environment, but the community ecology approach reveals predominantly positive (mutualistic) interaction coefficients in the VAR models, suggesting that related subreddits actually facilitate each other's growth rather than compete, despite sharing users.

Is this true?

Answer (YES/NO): YES